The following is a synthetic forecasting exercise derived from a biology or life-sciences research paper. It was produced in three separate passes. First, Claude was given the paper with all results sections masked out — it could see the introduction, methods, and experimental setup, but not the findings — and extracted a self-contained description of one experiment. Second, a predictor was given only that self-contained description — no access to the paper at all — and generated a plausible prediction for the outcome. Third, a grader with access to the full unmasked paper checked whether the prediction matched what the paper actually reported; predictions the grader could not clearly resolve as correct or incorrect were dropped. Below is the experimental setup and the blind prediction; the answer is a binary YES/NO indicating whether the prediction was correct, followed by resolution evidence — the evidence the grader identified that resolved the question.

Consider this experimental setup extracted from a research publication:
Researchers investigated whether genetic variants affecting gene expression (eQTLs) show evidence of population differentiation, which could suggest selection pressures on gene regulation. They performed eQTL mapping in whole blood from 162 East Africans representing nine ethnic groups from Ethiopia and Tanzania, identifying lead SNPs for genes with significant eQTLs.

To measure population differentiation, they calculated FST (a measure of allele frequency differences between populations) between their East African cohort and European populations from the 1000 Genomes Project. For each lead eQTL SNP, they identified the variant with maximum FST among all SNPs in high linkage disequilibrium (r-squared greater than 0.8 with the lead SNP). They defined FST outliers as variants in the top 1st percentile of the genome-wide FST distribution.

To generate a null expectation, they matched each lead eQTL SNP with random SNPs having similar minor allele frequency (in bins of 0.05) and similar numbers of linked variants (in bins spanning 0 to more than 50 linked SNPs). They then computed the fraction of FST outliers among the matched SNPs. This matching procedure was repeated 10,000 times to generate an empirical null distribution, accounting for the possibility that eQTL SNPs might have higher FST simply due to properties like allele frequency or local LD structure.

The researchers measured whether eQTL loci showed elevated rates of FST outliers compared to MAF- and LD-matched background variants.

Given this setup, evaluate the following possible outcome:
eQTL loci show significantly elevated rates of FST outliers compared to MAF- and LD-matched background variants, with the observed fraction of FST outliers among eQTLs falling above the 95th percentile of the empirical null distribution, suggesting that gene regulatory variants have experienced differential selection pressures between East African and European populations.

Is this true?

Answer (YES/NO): NO